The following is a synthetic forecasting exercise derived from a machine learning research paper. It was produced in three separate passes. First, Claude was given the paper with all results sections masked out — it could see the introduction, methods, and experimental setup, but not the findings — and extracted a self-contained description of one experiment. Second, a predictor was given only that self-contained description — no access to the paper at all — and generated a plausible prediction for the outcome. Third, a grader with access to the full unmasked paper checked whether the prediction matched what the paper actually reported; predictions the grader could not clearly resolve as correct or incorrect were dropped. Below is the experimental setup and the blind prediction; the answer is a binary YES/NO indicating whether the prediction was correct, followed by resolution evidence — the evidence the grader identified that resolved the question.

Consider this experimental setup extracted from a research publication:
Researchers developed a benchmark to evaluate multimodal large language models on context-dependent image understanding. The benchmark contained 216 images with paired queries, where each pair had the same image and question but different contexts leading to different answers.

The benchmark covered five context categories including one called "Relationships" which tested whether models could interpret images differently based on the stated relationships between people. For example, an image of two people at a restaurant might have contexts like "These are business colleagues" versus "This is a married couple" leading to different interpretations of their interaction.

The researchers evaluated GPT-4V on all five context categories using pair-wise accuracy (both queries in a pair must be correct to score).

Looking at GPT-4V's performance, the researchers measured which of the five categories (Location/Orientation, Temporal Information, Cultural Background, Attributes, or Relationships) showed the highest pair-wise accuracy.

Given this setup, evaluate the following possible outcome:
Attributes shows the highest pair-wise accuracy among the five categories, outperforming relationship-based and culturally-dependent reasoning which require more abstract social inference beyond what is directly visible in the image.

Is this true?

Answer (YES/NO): NO